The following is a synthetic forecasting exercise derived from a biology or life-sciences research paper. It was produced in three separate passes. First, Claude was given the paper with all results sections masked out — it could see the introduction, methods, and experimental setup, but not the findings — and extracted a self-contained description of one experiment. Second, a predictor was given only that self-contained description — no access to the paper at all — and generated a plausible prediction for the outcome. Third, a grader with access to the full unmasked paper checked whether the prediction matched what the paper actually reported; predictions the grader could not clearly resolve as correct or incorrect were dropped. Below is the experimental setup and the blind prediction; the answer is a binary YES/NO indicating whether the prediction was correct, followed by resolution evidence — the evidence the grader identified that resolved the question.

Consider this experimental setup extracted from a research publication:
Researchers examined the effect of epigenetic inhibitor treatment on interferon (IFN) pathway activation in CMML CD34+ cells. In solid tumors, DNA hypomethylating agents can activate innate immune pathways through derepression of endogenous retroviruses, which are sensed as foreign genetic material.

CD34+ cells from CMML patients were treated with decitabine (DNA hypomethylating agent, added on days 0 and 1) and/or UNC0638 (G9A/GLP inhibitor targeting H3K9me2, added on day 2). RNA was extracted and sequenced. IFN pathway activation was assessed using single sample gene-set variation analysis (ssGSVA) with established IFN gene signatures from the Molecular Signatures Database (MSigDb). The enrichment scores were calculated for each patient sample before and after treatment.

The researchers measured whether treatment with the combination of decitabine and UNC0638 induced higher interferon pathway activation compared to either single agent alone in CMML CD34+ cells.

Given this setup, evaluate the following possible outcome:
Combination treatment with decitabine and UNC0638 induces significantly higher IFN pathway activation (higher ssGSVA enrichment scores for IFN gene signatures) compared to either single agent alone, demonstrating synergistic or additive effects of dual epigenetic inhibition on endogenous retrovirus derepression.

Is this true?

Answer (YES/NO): YES